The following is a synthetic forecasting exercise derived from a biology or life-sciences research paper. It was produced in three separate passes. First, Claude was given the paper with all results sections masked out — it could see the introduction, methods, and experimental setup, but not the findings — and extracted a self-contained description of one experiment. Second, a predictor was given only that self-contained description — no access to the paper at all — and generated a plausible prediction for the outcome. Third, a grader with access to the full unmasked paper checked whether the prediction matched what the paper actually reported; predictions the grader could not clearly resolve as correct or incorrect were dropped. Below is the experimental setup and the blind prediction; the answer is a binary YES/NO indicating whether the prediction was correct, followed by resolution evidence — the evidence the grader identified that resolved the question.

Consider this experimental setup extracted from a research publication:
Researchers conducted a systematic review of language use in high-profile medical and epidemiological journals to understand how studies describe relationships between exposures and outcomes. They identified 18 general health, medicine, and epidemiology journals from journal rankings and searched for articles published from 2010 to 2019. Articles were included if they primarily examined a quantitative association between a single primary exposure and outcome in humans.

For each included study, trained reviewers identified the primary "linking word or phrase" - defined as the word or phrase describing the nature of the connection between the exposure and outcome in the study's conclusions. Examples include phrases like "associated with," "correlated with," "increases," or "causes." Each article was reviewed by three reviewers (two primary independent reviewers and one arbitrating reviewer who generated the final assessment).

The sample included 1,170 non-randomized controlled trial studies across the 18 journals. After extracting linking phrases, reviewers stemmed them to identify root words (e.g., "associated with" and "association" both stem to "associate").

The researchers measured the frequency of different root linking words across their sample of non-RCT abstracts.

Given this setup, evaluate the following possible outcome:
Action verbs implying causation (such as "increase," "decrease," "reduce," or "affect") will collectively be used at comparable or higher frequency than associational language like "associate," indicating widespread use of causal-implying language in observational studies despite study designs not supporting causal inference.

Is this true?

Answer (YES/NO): NO